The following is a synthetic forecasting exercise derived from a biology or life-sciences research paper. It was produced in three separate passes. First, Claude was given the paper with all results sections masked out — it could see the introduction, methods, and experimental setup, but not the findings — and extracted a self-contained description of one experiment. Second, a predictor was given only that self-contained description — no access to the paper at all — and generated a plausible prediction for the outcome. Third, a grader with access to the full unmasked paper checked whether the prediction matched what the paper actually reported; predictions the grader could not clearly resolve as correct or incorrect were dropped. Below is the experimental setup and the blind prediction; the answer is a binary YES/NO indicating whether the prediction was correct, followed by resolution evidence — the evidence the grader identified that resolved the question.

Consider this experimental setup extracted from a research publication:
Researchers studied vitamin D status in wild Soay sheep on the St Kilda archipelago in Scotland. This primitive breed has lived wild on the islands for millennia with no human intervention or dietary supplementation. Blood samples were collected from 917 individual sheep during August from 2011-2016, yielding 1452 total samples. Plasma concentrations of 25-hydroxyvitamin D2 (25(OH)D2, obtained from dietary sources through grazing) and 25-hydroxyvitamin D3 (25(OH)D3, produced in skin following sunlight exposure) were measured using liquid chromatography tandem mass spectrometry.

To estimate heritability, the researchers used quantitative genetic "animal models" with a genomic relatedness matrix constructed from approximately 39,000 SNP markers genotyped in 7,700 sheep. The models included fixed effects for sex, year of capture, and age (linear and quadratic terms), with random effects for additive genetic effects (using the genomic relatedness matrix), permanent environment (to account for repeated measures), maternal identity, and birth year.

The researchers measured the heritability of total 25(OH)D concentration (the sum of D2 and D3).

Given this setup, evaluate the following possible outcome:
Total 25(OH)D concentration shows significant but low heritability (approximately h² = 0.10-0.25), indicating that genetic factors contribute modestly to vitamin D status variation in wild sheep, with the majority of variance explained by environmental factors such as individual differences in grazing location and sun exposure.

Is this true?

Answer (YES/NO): YES